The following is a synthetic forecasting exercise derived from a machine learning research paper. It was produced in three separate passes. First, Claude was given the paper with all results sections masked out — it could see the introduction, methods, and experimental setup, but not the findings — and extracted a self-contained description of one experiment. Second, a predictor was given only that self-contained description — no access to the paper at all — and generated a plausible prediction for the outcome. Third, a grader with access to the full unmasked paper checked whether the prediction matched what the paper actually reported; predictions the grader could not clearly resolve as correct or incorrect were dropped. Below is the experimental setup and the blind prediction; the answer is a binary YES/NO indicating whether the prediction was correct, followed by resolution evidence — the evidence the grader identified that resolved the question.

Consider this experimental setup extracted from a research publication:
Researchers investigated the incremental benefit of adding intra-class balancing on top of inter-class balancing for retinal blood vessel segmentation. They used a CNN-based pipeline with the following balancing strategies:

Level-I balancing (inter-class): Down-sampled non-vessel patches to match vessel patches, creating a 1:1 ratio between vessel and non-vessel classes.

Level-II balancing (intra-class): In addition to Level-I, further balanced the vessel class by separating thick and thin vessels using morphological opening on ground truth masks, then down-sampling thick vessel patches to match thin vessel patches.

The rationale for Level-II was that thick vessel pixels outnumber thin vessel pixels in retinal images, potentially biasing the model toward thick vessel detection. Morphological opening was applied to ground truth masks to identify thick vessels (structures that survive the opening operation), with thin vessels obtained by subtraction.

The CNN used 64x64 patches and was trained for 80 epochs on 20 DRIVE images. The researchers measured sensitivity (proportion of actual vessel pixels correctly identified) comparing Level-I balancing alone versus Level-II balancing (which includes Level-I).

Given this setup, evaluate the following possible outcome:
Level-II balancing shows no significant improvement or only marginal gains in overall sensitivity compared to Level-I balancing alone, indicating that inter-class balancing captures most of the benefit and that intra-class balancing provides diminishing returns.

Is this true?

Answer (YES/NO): NO